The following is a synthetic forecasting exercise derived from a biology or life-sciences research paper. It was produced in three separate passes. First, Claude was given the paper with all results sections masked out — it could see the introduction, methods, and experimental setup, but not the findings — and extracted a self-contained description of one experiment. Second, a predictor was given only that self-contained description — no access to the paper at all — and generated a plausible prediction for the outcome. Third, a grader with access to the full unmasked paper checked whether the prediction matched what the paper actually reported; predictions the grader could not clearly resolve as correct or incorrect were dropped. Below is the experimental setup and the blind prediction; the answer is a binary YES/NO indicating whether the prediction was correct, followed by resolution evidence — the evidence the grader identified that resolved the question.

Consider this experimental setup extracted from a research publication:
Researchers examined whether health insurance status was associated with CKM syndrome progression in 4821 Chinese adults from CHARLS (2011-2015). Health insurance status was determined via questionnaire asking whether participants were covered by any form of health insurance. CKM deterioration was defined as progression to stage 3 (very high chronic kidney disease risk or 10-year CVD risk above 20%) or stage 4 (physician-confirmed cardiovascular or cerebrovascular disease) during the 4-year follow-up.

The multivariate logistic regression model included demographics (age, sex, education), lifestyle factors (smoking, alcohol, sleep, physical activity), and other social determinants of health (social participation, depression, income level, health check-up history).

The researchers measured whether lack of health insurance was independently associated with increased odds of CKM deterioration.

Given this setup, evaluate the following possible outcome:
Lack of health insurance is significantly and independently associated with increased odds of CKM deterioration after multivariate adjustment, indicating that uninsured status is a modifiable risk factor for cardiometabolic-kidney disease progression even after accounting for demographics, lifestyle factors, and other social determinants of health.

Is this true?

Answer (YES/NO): NO